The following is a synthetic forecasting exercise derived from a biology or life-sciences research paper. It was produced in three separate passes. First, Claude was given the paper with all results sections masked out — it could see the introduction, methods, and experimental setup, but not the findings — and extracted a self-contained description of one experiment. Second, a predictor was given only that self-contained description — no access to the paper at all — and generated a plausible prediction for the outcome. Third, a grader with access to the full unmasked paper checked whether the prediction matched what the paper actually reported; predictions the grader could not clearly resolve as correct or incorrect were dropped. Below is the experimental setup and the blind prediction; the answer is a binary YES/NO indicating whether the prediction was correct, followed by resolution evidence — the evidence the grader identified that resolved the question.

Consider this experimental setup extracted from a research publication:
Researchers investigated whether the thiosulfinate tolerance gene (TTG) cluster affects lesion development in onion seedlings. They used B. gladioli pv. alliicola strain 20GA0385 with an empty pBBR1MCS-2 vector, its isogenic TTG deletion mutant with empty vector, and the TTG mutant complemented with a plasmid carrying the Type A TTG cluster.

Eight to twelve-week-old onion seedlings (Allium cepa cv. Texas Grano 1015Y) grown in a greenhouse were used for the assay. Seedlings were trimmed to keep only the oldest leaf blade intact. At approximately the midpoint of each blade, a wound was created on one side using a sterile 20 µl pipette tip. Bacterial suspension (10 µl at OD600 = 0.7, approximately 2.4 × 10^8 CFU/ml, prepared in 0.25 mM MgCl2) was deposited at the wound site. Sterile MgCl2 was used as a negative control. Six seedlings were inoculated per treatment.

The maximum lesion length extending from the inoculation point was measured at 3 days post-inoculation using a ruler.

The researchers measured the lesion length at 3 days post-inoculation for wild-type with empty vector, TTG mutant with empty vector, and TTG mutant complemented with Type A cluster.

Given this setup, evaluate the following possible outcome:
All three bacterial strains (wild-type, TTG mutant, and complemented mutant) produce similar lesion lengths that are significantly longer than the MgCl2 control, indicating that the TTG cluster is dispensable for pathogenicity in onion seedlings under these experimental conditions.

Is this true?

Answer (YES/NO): NO